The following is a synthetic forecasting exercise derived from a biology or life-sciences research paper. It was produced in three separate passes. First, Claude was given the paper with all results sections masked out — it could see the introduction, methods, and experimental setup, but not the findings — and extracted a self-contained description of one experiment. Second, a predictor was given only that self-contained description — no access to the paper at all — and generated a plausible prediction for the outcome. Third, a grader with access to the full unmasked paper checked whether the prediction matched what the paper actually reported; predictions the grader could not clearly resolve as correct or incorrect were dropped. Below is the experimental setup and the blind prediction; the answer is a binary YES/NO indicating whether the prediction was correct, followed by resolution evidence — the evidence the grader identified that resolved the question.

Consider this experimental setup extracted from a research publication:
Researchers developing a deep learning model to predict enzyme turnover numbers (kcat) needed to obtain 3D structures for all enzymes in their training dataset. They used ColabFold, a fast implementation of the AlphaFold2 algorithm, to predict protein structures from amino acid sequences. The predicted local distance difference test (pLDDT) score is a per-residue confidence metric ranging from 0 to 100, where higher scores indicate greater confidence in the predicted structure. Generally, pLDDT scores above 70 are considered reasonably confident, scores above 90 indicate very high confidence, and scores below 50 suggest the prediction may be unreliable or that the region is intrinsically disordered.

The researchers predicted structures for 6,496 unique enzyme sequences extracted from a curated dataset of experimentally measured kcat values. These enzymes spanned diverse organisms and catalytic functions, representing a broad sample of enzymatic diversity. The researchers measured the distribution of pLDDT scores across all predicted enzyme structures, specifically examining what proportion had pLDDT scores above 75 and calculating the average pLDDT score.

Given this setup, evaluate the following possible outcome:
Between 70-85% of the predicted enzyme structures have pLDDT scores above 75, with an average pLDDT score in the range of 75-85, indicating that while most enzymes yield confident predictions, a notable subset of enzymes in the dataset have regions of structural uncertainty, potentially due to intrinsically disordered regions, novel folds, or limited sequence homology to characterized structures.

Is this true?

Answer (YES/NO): NO